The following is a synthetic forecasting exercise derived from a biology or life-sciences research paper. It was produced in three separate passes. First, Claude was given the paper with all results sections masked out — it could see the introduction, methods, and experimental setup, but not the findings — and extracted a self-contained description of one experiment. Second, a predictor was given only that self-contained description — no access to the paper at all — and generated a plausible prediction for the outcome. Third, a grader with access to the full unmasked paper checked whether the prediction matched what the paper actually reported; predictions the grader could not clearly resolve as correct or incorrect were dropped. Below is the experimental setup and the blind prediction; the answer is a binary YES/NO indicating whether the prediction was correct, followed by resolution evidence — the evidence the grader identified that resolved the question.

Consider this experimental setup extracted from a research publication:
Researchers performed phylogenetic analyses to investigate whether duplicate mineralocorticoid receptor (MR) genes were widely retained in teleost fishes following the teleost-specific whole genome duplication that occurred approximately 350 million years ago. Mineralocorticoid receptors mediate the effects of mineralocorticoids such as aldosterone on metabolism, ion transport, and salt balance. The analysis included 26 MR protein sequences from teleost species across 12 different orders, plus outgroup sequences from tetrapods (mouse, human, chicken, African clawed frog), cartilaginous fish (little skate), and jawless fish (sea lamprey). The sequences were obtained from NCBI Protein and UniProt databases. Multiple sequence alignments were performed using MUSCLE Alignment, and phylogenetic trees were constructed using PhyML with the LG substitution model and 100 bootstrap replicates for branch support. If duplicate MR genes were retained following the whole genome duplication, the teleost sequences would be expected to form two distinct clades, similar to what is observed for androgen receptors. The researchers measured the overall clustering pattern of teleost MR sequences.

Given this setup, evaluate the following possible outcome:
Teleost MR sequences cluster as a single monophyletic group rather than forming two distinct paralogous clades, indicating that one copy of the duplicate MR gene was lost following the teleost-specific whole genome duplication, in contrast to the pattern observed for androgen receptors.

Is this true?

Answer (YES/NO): YES